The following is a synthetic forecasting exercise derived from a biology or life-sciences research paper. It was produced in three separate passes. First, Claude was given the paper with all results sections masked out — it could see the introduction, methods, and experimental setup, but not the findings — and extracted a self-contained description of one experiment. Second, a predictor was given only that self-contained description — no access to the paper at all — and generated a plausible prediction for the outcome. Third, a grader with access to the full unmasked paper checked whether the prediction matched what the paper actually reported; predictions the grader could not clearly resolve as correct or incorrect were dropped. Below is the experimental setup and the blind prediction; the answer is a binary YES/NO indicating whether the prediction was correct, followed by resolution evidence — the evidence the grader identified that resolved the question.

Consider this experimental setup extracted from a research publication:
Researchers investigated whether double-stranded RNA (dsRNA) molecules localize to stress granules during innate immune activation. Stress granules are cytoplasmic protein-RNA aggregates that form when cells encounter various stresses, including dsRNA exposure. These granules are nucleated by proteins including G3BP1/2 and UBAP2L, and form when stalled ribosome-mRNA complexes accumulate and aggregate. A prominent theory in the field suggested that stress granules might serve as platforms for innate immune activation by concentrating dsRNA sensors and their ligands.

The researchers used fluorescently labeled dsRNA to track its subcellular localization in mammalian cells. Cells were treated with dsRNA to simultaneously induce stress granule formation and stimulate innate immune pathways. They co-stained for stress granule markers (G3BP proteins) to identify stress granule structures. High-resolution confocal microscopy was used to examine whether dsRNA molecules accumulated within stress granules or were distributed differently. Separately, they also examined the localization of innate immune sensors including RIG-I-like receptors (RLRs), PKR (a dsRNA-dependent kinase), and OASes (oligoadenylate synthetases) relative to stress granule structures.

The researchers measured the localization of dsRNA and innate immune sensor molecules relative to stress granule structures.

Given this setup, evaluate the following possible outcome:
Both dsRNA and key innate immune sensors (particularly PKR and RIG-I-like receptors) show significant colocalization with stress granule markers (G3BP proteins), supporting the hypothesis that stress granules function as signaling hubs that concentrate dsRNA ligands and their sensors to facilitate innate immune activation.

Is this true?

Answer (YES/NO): NO